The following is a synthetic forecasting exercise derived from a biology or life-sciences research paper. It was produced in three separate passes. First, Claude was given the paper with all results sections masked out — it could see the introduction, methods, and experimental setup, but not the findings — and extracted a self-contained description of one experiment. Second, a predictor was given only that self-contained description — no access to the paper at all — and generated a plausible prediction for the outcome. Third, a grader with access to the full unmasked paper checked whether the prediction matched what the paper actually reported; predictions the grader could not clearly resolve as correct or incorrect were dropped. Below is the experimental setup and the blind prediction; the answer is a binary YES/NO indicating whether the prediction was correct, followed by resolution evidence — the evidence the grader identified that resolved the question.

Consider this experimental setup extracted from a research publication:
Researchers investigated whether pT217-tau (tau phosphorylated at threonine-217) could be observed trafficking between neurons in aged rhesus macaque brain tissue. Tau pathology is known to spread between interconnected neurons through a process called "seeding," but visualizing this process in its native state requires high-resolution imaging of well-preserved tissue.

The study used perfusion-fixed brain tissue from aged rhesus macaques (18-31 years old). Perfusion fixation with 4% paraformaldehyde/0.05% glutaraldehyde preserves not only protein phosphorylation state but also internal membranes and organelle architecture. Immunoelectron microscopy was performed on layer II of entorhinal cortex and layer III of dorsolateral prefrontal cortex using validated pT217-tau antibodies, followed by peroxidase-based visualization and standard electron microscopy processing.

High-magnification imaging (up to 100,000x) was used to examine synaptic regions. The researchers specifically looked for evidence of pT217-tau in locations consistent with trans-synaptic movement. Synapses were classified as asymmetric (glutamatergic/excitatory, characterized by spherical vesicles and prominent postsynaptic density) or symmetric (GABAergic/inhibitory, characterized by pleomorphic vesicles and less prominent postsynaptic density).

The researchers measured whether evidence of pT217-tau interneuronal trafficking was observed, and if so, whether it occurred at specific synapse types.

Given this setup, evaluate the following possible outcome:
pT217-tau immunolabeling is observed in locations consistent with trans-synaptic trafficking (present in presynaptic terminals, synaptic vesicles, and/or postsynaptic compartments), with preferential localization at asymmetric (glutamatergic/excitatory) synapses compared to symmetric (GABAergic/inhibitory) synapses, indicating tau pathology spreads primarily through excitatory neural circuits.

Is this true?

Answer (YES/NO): YES